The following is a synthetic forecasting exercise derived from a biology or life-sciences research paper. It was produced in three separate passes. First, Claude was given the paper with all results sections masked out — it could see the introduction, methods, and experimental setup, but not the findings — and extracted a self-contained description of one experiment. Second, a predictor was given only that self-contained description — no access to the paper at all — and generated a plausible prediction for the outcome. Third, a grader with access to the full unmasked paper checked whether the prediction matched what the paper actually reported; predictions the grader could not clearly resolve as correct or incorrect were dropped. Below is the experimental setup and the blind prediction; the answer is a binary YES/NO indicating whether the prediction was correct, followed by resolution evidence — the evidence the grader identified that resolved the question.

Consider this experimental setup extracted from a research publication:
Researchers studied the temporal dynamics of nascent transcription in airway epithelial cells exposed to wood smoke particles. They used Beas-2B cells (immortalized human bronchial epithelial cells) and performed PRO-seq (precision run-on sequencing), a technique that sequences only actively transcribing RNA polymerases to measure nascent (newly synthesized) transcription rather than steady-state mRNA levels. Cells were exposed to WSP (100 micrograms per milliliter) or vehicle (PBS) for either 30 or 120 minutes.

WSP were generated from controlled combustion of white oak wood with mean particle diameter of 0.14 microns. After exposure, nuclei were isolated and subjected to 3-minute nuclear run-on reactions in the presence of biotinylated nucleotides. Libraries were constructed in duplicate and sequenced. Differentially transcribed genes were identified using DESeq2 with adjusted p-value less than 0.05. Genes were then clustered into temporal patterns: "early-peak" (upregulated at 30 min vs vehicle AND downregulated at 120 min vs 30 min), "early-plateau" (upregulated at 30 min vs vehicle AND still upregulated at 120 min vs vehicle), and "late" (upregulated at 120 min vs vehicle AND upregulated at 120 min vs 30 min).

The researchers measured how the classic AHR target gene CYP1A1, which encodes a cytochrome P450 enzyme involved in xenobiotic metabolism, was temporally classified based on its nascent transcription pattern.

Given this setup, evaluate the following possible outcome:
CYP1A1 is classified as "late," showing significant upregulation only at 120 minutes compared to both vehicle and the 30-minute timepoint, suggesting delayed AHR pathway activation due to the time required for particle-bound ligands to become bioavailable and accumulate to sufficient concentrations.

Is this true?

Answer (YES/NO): NO